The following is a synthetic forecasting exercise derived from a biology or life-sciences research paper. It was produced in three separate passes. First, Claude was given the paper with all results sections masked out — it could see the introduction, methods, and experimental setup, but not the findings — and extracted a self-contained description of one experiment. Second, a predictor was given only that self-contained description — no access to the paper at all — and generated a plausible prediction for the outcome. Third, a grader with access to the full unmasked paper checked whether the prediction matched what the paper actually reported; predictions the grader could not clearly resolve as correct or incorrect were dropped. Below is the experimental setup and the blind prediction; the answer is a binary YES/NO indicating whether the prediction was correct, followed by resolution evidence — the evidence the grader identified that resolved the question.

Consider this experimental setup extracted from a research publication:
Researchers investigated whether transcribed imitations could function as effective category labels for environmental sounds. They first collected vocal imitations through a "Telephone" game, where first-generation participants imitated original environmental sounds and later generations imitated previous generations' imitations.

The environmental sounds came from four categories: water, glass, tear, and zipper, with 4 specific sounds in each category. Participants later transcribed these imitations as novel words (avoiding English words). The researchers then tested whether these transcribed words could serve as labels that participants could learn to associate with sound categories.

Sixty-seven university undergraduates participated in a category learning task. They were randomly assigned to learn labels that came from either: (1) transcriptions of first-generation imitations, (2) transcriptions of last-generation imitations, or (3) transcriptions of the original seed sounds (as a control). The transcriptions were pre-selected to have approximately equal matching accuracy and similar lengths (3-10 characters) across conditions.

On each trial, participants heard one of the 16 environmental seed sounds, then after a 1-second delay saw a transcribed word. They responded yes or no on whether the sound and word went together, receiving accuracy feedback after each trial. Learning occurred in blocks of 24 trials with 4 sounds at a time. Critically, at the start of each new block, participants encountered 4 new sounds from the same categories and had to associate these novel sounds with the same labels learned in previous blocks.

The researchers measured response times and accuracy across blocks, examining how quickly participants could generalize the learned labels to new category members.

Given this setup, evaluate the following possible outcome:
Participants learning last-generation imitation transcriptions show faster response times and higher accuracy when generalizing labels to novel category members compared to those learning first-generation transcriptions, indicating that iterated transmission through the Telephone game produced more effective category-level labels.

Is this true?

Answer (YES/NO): NO